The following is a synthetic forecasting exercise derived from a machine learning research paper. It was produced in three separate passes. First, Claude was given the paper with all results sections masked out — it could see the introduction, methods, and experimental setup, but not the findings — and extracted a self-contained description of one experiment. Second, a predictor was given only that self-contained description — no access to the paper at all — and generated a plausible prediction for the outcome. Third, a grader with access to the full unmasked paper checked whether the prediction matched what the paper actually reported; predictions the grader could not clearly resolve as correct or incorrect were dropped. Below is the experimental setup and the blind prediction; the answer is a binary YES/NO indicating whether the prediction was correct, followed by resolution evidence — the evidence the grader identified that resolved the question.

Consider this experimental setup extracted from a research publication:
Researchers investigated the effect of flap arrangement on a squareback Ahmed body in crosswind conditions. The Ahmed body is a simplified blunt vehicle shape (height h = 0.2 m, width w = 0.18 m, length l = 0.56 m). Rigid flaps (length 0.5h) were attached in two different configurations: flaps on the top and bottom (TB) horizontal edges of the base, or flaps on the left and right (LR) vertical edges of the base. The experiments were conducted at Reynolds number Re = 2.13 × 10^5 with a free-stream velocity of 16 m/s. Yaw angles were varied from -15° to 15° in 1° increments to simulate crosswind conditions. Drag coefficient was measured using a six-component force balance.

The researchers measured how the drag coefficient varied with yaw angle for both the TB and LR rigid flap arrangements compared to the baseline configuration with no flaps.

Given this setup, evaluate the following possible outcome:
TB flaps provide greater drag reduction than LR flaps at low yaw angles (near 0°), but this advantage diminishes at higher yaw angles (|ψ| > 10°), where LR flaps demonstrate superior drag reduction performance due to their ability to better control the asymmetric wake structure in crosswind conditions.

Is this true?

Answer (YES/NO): NO